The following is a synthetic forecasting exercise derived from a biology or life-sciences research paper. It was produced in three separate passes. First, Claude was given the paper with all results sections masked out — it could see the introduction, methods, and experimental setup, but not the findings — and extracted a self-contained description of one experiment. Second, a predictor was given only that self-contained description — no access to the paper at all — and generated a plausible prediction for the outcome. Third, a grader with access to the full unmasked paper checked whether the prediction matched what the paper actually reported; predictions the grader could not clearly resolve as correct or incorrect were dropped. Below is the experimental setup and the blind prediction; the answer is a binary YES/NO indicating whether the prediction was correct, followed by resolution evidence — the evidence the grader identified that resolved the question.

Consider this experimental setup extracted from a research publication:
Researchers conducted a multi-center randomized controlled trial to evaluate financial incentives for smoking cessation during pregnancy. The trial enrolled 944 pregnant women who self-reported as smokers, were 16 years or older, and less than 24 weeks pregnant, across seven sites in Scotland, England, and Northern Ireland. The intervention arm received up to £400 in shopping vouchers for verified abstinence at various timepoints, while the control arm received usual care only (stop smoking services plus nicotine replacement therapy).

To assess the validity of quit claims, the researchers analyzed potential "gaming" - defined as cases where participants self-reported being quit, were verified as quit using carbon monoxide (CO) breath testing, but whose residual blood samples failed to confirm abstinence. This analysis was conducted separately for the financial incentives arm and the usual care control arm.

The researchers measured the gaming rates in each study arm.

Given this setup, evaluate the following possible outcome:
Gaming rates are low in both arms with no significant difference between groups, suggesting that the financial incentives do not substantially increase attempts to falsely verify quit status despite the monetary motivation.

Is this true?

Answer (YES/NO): NO